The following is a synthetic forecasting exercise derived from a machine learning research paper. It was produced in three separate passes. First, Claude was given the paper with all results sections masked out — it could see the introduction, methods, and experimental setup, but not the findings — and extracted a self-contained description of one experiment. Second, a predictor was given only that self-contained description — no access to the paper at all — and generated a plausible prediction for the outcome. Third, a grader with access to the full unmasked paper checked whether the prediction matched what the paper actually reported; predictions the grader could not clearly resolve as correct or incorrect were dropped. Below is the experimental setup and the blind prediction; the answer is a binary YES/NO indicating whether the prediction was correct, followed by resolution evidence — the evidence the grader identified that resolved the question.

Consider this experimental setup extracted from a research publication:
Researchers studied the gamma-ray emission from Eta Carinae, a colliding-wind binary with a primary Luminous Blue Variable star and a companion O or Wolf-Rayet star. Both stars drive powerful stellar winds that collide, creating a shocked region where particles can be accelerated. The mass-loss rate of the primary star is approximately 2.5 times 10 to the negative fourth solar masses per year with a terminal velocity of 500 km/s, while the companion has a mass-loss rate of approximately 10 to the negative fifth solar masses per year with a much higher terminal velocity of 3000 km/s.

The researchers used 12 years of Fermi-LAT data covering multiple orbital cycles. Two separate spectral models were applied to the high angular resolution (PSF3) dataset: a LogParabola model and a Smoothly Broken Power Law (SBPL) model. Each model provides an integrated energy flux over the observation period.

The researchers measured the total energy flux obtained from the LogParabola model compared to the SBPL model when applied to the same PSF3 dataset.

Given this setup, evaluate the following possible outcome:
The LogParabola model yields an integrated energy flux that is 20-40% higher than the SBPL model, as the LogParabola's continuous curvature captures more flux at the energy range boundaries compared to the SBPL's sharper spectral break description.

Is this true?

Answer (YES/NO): NO